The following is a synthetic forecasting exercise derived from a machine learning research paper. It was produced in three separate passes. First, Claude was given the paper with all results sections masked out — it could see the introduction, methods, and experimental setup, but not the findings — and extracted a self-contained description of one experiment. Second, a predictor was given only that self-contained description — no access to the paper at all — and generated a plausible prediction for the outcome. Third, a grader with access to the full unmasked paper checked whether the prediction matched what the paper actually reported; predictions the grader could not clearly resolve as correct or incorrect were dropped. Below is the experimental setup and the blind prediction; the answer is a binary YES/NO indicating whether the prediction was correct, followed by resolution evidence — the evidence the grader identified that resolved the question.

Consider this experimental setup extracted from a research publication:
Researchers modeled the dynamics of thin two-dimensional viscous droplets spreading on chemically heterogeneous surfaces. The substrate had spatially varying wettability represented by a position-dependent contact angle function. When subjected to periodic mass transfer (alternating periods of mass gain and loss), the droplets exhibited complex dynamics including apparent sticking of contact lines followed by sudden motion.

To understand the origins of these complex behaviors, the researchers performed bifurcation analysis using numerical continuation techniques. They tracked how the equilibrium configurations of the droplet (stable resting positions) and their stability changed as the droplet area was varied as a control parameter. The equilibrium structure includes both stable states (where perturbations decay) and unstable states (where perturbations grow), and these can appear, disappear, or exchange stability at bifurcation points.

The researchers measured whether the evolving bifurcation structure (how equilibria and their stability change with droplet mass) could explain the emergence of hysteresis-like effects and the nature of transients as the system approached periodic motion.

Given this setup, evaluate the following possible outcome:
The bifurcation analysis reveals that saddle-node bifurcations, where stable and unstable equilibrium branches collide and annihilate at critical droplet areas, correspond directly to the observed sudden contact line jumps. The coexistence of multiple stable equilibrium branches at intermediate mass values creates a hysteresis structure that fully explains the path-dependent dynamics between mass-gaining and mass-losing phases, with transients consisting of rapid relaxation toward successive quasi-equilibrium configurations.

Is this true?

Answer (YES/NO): NO